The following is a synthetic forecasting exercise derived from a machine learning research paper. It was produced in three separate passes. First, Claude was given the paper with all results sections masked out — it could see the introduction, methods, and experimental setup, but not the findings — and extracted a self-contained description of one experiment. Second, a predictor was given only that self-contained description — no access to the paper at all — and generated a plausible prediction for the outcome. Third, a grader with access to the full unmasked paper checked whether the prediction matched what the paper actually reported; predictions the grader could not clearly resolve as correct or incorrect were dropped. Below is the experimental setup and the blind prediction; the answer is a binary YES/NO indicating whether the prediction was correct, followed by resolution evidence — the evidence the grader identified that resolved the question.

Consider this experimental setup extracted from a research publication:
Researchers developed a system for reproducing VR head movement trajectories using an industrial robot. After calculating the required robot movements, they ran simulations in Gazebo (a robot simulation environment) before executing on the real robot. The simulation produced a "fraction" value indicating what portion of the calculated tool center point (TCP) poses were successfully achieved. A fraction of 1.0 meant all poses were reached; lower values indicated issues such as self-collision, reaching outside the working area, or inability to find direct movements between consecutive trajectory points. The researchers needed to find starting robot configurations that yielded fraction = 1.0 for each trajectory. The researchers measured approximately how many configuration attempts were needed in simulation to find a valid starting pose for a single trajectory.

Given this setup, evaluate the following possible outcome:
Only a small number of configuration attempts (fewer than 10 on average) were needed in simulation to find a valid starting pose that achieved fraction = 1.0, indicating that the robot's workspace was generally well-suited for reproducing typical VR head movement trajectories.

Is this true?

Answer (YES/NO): NO